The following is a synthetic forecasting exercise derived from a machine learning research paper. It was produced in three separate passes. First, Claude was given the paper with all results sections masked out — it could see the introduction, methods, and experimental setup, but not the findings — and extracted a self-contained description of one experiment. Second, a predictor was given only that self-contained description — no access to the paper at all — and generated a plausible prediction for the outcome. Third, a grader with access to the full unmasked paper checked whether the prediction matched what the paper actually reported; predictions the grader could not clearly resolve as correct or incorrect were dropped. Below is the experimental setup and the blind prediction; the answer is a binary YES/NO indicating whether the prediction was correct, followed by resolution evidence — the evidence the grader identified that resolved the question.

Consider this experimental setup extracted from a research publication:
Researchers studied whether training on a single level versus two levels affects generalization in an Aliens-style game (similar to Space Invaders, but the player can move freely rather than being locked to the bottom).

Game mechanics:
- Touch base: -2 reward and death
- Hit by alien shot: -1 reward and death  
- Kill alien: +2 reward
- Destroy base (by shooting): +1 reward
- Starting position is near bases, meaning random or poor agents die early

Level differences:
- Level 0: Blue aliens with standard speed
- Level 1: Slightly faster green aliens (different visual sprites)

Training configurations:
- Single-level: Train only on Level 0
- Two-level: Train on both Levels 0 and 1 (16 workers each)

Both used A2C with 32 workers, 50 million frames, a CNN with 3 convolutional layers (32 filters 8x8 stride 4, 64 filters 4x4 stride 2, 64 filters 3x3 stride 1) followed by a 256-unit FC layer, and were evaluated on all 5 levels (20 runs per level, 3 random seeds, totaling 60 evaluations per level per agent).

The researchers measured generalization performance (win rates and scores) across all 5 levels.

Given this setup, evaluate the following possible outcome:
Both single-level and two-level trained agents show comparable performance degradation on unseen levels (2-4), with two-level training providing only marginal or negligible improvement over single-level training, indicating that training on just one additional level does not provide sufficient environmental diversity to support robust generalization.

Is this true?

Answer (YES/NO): YES